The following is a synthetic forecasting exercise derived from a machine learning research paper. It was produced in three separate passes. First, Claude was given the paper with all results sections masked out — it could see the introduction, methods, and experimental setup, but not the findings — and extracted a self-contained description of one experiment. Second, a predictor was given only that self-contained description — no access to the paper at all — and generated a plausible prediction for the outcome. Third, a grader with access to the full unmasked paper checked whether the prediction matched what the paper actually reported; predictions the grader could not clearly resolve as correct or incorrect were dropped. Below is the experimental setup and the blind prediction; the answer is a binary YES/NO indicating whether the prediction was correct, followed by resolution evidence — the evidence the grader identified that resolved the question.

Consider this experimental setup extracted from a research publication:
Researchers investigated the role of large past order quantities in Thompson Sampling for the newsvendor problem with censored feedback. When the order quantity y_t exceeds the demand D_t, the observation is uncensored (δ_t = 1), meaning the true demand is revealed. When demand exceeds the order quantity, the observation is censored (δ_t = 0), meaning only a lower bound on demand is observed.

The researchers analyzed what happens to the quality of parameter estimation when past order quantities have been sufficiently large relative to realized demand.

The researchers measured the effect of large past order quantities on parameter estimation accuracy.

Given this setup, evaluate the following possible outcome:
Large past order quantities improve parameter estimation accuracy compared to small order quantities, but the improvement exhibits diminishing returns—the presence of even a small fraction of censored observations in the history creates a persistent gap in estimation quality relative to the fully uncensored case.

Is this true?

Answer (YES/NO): NO